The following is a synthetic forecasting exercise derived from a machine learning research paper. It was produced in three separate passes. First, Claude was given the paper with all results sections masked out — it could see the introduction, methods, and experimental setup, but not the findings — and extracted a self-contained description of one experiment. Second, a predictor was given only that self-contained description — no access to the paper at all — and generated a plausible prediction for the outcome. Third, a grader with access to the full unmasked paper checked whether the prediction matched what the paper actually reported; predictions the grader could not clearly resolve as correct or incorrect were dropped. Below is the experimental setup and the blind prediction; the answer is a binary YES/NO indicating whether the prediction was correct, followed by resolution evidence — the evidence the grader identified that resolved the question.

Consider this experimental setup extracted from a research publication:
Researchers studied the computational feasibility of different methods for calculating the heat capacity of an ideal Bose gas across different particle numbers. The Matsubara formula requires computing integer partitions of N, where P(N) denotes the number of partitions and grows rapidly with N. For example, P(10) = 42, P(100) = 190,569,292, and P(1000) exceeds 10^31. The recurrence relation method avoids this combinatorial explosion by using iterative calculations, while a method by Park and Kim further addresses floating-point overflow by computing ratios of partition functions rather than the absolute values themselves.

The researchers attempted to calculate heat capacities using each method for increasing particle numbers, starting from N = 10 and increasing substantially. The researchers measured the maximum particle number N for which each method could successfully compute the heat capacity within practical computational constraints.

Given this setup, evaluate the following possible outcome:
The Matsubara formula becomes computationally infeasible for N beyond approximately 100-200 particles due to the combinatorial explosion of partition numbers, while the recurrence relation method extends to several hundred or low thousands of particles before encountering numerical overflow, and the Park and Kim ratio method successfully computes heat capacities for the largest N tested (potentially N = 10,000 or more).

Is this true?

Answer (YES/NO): NO